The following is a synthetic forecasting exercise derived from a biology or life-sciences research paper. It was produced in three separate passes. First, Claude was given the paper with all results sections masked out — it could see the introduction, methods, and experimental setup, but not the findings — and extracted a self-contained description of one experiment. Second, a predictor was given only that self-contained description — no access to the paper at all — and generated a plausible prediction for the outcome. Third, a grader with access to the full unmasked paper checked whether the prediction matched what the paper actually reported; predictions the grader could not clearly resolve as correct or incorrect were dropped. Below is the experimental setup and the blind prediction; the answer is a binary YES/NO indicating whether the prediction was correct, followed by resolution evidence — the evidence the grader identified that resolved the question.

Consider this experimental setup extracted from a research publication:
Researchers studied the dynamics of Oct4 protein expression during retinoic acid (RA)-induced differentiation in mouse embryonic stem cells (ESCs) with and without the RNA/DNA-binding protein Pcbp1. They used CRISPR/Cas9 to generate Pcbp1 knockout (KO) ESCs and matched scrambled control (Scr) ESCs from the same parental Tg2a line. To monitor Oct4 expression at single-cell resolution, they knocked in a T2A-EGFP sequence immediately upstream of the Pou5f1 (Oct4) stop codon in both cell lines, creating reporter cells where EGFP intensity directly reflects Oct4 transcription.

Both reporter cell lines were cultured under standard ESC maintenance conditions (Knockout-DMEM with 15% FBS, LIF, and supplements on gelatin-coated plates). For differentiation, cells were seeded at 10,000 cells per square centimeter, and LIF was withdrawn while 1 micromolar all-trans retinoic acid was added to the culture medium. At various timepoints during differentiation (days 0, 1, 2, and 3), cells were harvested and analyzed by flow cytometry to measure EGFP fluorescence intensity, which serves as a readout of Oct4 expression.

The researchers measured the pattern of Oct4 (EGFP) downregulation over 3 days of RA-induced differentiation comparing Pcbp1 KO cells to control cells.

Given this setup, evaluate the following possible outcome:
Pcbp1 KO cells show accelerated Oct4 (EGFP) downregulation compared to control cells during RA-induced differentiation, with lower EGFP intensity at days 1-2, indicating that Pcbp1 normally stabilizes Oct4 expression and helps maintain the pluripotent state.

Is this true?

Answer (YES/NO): NO